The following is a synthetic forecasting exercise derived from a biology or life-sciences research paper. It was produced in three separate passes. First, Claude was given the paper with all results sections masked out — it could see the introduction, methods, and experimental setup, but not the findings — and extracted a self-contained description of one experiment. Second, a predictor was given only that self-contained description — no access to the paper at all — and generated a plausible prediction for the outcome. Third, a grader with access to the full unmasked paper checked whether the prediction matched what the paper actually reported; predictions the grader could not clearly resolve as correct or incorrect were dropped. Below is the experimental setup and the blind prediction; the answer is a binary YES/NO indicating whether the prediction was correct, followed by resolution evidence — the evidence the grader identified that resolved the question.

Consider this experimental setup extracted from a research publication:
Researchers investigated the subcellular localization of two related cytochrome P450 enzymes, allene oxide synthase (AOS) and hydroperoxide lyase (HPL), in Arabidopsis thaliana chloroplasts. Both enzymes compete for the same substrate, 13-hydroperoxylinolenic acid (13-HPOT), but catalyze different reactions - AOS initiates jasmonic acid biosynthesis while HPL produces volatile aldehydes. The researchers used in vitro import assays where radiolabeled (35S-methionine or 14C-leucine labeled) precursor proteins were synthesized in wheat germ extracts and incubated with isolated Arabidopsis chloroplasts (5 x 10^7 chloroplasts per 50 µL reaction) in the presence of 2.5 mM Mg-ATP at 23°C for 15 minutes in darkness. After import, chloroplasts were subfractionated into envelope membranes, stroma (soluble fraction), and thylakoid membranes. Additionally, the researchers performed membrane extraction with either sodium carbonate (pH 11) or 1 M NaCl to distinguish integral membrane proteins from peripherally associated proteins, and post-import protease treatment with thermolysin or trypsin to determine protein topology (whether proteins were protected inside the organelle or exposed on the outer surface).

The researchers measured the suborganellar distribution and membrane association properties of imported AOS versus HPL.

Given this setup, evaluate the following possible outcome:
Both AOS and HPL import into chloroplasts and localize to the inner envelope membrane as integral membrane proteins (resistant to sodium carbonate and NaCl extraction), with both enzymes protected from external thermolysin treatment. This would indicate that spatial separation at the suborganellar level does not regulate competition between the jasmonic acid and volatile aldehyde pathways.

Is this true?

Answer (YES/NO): NO